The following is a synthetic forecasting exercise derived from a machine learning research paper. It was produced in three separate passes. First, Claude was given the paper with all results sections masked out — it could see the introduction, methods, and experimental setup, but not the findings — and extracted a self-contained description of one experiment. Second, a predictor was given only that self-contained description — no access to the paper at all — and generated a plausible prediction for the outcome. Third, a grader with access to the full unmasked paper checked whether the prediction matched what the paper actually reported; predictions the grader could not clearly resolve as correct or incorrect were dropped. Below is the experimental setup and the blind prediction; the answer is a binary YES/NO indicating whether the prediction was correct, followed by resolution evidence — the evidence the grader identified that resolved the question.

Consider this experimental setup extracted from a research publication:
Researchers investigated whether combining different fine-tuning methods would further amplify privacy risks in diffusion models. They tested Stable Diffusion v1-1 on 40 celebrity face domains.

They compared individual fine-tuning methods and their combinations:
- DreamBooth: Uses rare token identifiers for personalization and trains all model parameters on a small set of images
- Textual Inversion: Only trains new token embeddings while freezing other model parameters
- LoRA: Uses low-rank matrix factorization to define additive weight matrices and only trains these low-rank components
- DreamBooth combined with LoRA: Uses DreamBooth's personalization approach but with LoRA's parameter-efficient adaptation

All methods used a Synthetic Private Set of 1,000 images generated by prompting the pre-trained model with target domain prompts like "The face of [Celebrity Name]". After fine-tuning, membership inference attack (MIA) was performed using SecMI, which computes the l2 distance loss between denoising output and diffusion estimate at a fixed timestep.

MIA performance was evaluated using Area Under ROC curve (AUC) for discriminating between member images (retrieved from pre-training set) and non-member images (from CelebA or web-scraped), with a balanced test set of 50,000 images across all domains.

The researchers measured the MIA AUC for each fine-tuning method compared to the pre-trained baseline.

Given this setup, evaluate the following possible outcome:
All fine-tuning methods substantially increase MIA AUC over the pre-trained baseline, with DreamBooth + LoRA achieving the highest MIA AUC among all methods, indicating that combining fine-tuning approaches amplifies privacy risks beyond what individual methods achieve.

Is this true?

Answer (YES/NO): YES